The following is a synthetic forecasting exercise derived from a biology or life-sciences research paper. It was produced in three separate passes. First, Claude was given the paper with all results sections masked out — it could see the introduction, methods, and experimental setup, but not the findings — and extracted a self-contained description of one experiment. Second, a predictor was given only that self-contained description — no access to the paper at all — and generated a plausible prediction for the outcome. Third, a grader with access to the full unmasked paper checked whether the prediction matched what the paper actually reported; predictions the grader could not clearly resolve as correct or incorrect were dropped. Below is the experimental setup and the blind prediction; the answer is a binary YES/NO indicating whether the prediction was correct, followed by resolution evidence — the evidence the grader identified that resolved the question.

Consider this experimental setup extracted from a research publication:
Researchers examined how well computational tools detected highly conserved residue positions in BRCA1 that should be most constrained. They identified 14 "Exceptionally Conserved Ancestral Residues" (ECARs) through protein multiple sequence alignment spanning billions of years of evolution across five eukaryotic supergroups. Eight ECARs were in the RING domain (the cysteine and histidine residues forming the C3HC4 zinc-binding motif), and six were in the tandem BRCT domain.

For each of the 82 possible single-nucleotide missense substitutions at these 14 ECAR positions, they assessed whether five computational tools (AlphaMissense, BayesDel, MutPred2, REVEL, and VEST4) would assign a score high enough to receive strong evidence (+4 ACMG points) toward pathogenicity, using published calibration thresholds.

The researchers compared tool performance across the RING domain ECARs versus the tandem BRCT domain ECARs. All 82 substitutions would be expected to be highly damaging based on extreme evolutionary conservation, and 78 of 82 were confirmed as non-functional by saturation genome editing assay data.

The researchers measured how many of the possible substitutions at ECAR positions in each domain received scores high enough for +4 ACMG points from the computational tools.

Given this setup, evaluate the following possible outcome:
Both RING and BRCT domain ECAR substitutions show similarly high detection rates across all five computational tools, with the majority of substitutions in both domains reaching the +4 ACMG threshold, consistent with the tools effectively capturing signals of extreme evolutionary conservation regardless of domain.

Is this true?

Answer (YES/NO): NO